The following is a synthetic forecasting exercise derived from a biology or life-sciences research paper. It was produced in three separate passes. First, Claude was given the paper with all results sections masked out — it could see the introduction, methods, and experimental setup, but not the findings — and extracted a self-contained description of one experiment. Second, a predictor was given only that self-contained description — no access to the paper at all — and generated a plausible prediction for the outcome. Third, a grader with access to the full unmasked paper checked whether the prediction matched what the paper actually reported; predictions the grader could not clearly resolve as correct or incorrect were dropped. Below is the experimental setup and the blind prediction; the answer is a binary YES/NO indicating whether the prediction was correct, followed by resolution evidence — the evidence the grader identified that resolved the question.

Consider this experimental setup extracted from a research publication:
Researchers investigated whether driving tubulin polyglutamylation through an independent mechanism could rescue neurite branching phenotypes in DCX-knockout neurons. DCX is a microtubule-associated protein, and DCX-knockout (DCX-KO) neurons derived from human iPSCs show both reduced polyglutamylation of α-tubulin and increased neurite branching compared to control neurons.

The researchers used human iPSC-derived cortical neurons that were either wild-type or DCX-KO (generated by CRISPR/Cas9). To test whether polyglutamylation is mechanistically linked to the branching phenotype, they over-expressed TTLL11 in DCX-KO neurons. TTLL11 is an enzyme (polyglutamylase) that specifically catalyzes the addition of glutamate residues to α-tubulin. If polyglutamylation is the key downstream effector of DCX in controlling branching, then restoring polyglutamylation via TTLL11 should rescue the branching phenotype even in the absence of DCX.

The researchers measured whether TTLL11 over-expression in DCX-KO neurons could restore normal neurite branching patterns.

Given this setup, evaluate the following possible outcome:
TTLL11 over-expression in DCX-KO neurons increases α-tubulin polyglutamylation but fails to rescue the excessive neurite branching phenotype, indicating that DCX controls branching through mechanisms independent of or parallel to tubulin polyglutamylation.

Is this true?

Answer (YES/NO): NO